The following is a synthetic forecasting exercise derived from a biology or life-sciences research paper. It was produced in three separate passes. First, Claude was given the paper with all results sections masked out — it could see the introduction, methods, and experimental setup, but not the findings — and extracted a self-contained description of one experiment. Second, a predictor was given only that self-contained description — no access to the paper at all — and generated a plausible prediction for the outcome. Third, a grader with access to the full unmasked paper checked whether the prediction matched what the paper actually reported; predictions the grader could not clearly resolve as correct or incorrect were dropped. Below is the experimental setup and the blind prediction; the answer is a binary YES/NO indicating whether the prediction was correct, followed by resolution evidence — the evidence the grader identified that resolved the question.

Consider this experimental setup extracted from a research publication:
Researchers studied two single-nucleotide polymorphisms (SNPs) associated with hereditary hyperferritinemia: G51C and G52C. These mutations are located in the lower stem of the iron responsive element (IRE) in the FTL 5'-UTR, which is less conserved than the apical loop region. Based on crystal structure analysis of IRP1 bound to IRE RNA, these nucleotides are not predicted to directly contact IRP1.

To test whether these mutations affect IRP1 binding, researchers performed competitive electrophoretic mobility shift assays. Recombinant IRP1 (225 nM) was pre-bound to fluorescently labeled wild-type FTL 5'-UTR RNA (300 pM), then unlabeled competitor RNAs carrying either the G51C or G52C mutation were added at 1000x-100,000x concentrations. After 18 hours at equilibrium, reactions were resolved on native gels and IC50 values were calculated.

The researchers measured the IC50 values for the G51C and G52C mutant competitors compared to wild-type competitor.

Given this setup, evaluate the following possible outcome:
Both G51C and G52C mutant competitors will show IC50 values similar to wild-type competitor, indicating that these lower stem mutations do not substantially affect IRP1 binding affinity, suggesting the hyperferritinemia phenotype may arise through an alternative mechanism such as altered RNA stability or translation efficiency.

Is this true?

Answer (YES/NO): YES